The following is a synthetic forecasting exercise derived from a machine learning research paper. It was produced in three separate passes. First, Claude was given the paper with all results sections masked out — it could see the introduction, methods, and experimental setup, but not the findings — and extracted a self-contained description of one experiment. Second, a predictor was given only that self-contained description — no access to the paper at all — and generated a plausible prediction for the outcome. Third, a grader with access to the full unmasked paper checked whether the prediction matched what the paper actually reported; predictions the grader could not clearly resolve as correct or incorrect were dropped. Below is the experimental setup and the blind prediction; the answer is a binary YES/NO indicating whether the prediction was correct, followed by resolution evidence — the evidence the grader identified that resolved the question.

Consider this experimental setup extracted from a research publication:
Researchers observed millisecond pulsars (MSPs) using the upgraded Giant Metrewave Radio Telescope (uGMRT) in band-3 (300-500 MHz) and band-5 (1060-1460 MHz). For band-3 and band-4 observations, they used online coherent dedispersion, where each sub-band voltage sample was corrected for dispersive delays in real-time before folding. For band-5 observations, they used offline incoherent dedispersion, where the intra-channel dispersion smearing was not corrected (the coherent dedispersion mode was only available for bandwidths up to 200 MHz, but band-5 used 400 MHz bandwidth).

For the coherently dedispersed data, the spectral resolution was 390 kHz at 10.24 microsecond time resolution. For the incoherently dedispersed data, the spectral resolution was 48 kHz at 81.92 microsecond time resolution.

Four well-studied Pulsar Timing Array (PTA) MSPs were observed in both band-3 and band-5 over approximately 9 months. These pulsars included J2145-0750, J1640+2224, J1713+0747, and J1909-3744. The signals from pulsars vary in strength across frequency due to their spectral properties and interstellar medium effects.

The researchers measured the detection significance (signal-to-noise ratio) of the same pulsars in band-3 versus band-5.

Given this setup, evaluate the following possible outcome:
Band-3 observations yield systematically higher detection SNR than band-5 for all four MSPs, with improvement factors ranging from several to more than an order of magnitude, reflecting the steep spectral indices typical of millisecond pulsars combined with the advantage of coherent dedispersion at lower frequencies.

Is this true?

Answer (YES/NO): NO